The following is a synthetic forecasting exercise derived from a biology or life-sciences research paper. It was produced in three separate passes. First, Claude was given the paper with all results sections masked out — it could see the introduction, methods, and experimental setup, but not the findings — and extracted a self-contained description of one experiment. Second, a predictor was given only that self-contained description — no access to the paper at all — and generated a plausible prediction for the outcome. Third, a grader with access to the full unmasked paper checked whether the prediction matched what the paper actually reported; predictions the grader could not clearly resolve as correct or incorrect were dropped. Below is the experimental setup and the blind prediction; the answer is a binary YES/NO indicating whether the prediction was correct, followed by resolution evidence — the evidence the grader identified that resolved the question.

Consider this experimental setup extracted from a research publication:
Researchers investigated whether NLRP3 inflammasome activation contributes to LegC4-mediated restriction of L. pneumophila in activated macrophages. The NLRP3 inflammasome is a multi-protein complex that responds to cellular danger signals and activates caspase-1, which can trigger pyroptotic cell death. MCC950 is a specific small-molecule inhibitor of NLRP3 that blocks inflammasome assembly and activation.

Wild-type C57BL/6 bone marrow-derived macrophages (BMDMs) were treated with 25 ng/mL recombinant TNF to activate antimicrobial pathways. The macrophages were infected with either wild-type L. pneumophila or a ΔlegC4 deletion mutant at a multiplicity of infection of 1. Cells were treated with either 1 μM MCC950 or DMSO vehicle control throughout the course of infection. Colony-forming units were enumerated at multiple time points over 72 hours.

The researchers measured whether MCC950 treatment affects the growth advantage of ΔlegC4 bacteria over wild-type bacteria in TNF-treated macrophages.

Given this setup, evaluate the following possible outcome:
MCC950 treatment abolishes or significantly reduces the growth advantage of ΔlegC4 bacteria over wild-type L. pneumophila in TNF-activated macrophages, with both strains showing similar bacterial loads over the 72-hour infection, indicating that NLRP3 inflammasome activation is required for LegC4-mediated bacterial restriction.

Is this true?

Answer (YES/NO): NO